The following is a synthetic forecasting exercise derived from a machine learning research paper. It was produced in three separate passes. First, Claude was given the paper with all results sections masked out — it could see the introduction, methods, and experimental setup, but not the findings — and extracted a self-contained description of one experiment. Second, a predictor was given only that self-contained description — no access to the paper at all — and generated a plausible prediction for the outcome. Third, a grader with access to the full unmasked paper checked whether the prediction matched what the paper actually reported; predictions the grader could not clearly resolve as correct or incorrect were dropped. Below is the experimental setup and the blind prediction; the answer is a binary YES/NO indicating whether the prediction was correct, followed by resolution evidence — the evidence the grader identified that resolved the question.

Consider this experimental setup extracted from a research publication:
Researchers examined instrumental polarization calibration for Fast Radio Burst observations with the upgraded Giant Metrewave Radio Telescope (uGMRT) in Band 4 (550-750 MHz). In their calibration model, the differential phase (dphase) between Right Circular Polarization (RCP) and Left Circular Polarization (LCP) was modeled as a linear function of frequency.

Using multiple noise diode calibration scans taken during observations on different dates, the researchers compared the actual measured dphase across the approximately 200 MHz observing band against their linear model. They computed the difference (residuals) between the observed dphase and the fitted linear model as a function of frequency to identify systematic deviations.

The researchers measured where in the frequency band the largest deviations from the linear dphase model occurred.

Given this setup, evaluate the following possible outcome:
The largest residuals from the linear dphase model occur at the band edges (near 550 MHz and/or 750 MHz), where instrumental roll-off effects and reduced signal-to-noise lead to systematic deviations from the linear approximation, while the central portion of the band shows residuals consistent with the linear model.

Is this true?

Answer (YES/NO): NO